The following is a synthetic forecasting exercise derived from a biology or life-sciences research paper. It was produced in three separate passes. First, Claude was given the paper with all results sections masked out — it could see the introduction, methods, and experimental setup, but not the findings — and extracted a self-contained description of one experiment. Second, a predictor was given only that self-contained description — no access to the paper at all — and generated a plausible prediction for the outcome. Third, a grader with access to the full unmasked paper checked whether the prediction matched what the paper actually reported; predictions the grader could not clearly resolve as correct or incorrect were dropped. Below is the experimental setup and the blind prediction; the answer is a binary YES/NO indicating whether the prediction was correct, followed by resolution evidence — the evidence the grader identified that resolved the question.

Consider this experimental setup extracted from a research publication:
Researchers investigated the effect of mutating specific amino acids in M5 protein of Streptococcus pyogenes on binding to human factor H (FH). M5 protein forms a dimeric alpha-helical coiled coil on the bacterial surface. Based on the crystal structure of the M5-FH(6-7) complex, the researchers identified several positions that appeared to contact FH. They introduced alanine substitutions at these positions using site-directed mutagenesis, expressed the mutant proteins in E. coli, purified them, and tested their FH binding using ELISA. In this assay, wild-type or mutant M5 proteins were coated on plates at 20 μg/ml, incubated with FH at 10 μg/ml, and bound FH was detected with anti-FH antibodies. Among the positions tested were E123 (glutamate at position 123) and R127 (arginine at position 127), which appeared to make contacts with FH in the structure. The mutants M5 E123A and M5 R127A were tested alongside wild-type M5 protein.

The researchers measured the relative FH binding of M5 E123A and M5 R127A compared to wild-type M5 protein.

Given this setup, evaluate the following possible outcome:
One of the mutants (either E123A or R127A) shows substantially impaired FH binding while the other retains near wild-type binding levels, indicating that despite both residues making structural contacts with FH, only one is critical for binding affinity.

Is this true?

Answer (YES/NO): NO